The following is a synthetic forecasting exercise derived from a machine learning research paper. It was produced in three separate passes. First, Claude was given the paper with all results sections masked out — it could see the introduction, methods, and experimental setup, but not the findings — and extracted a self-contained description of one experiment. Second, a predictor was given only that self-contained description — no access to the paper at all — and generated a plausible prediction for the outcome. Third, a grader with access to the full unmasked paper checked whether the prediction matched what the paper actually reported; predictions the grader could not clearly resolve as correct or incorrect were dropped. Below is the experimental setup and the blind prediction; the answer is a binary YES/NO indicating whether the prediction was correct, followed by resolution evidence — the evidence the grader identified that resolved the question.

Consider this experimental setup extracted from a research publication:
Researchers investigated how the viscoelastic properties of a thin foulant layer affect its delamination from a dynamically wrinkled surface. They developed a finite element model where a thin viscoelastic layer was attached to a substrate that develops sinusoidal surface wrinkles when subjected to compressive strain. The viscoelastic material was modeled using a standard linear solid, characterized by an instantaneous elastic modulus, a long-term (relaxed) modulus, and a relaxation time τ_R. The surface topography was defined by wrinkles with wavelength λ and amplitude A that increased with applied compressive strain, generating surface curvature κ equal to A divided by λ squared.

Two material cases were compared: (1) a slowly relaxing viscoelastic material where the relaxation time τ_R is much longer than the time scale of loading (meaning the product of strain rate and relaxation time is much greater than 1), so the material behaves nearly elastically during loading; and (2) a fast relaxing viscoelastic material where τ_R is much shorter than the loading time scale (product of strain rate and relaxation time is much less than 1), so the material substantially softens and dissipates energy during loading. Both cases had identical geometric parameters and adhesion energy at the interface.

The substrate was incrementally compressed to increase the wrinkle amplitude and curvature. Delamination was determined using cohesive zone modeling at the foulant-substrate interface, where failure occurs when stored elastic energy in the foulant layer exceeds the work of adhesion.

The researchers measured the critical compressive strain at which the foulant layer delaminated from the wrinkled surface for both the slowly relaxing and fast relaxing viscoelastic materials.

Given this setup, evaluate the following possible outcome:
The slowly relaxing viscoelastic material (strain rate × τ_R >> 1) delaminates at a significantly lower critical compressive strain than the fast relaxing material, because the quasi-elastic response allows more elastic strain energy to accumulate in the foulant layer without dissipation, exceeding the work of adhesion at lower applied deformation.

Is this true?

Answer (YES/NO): YES